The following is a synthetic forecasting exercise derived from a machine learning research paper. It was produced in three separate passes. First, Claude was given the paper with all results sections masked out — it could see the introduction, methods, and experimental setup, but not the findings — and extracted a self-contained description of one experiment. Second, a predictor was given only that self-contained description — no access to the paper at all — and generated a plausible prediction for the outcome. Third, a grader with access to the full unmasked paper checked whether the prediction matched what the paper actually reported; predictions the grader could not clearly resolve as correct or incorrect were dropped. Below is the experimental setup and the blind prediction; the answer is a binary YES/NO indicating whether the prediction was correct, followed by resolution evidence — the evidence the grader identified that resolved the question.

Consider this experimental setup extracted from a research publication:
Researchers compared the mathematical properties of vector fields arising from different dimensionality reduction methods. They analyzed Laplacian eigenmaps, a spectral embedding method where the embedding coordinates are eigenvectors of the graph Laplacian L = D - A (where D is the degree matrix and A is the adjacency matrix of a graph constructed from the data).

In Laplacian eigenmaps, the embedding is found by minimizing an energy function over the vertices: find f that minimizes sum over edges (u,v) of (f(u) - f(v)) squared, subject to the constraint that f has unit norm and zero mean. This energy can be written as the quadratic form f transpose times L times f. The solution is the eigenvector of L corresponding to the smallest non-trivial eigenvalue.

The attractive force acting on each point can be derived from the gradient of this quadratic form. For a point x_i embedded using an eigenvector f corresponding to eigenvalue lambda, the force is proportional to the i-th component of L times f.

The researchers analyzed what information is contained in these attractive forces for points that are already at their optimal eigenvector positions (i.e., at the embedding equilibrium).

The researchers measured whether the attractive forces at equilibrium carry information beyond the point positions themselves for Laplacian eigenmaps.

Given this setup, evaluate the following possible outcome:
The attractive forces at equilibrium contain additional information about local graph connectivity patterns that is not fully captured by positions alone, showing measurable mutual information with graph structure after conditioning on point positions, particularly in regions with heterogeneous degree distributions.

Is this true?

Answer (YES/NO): NO